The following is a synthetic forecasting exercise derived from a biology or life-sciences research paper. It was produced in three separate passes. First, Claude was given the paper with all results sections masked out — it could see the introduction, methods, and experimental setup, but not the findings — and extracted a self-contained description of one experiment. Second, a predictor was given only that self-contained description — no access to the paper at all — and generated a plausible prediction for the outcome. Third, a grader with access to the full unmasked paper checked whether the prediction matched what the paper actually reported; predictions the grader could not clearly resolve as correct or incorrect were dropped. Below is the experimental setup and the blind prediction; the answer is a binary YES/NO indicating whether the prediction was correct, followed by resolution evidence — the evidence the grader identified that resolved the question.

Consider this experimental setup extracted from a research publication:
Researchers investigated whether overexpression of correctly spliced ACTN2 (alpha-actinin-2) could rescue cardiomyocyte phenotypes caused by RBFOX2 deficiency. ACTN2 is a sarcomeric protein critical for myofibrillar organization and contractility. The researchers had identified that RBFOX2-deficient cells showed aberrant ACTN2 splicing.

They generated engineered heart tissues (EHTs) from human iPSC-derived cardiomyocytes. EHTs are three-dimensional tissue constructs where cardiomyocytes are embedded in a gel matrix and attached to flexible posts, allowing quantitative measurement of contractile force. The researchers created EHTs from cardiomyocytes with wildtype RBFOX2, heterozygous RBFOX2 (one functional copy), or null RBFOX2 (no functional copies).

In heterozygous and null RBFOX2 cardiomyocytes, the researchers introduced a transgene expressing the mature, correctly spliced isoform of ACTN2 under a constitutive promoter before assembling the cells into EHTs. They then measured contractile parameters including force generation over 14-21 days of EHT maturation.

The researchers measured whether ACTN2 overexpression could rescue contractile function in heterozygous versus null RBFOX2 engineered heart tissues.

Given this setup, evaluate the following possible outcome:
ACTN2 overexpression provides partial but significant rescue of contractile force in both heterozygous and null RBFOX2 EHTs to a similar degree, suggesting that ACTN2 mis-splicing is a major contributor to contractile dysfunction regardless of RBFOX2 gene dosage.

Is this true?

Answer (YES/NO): NO